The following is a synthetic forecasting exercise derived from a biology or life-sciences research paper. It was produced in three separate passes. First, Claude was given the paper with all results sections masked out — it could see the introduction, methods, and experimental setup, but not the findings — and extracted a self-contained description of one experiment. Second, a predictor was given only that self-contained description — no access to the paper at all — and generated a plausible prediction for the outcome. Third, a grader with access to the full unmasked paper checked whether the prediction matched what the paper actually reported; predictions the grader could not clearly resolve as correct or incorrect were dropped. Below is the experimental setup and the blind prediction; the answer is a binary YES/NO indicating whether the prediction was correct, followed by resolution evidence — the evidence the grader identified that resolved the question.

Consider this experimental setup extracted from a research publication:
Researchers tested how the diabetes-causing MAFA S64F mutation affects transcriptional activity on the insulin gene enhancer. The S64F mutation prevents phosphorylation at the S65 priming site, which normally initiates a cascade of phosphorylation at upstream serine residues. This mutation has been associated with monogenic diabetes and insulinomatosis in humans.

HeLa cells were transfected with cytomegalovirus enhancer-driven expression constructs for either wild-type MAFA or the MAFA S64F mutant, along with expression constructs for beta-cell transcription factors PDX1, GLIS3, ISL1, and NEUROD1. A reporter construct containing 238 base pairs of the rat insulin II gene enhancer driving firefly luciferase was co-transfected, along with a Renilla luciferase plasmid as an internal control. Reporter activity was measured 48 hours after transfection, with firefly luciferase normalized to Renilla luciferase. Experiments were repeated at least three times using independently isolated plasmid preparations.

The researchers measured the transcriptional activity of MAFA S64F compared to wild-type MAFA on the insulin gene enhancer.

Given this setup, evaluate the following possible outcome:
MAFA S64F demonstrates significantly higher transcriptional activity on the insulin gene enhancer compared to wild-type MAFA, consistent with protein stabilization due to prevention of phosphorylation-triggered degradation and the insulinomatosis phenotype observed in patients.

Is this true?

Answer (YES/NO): NO